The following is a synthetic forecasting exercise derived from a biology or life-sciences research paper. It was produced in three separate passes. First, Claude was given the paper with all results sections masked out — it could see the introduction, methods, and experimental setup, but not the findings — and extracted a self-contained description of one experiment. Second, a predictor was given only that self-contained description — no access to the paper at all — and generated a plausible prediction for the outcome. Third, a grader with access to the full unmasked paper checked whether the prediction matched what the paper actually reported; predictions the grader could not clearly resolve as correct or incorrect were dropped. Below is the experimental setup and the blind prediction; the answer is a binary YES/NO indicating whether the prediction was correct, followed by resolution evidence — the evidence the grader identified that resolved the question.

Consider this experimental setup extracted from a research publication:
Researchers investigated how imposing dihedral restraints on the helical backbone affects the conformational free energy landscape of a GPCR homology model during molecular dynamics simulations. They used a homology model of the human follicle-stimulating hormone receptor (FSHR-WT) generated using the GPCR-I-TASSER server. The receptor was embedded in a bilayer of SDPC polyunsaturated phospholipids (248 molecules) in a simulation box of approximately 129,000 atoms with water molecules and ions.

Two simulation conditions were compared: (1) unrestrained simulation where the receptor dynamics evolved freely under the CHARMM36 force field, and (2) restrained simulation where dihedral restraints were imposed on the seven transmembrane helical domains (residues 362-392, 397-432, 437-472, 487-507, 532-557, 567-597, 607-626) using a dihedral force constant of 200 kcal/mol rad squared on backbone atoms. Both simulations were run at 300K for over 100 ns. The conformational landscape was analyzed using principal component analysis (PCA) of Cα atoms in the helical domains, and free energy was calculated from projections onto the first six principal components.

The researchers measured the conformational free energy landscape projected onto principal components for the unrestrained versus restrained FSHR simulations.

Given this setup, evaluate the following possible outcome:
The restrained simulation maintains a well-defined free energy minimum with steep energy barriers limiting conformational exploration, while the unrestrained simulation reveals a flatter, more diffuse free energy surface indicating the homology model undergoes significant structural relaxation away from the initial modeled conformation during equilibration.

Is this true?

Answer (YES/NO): NO